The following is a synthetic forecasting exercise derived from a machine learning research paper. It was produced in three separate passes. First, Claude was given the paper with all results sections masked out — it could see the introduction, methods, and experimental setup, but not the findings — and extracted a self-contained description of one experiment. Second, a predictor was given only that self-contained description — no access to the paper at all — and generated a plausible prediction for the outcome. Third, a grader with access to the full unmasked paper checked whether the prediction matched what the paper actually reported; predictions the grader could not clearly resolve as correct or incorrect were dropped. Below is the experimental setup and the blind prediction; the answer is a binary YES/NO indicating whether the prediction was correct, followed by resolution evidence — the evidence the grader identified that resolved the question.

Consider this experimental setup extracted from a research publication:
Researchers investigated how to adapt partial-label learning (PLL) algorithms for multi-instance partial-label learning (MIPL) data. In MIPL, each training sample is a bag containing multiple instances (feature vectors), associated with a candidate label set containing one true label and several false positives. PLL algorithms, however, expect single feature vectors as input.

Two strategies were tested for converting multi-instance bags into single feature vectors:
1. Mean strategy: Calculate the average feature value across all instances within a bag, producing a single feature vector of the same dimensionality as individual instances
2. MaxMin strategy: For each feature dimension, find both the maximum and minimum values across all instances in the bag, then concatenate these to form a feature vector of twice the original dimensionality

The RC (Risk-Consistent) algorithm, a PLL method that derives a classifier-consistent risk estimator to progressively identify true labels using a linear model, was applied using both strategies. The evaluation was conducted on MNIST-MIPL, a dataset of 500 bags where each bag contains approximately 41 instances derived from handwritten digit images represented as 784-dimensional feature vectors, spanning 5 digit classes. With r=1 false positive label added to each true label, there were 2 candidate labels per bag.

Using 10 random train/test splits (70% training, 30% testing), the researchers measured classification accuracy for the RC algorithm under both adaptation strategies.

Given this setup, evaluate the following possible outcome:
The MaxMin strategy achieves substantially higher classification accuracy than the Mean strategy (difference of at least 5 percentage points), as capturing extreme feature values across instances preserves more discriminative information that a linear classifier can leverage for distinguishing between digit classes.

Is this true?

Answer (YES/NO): NO